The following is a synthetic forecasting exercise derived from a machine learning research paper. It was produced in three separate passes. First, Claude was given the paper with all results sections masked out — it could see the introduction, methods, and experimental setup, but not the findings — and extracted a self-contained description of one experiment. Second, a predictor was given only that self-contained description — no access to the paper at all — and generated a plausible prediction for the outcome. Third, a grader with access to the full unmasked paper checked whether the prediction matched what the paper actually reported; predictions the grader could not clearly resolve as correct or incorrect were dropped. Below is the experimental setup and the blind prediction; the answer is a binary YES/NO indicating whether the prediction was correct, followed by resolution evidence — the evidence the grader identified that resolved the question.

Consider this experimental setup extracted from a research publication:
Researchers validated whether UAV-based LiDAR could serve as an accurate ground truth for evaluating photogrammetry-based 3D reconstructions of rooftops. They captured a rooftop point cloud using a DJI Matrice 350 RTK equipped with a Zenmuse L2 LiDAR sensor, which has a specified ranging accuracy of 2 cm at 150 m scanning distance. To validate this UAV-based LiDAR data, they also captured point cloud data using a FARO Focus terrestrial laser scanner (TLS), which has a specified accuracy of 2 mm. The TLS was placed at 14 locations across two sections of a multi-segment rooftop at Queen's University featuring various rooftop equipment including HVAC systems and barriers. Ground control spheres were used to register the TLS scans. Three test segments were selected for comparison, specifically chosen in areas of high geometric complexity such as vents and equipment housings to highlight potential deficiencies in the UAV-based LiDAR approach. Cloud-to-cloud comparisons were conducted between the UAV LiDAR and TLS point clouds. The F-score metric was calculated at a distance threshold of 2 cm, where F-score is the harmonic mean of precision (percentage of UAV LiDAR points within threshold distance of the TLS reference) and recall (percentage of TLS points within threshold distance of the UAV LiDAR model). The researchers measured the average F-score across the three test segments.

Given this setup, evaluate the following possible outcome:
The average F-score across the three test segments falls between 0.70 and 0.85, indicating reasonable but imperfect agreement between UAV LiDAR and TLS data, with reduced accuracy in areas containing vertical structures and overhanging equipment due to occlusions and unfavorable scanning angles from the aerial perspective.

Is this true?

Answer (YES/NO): NO